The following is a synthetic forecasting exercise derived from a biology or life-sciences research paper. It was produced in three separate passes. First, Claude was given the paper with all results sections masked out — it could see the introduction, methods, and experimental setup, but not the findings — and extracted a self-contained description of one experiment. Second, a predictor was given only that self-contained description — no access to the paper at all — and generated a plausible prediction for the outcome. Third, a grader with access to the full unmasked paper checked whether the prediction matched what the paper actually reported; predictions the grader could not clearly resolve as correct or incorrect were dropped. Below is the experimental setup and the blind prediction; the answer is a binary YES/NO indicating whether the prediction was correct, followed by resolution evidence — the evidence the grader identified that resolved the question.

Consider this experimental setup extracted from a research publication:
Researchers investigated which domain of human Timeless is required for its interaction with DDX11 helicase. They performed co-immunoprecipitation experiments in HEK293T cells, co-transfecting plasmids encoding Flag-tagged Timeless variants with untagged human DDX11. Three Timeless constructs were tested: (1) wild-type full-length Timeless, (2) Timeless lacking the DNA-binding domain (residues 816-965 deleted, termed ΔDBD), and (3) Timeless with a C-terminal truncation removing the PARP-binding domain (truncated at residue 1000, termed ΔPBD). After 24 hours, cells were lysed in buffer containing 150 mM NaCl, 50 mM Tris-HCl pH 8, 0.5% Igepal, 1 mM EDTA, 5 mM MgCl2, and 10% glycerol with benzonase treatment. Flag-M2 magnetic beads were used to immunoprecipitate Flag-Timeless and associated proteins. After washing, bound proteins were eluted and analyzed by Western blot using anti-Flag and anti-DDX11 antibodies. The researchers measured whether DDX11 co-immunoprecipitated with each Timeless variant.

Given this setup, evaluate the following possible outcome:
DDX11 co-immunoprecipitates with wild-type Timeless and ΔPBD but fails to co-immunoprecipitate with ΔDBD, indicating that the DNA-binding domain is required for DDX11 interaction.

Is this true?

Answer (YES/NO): NO